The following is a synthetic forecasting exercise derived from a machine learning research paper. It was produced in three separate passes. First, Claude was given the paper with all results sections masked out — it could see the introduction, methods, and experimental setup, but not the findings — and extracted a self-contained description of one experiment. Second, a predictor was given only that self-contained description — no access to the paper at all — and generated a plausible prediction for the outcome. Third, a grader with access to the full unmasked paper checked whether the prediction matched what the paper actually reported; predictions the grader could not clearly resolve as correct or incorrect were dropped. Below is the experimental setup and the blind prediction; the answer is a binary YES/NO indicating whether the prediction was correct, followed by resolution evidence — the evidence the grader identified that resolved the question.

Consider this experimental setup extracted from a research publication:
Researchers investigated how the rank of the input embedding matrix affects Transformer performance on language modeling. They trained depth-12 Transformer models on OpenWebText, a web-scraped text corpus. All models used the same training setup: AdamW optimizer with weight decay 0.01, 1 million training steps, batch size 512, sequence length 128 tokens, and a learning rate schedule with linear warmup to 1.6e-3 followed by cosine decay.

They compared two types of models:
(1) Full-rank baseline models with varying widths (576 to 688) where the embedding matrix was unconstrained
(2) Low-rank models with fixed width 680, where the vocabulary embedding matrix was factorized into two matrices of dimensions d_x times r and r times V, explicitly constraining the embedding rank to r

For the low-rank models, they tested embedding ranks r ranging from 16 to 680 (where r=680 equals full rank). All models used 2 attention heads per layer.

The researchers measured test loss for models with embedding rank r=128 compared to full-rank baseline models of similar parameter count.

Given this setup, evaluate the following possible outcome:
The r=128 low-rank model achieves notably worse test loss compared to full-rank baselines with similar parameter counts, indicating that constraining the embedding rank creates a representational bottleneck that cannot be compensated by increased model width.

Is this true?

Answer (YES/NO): YES